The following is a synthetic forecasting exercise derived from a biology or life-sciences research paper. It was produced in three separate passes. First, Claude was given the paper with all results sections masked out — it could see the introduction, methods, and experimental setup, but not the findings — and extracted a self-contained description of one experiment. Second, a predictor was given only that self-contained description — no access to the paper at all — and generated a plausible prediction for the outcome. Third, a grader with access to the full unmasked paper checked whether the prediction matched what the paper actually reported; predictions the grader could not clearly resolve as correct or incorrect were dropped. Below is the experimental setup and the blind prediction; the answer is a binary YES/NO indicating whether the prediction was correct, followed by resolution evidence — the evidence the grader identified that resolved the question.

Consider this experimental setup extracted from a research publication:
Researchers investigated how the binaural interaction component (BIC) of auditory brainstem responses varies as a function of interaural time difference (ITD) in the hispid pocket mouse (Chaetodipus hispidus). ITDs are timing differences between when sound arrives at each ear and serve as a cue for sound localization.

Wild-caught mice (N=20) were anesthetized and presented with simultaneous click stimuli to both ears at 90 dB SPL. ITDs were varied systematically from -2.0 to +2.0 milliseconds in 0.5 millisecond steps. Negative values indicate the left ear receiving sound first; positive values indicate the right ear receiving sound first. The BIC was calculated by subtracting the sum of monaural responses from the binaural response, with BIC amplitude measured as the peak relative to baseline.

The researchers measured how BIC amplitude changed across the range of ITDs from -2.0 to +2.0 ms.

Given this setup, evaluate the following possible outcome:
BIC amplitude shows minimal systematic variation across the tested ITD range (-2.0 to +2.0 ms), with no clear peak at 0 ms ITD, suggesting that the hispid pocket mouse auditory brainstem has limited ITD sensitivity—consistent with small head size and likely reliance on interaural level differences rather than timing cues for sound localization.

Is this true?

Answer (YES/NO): NO